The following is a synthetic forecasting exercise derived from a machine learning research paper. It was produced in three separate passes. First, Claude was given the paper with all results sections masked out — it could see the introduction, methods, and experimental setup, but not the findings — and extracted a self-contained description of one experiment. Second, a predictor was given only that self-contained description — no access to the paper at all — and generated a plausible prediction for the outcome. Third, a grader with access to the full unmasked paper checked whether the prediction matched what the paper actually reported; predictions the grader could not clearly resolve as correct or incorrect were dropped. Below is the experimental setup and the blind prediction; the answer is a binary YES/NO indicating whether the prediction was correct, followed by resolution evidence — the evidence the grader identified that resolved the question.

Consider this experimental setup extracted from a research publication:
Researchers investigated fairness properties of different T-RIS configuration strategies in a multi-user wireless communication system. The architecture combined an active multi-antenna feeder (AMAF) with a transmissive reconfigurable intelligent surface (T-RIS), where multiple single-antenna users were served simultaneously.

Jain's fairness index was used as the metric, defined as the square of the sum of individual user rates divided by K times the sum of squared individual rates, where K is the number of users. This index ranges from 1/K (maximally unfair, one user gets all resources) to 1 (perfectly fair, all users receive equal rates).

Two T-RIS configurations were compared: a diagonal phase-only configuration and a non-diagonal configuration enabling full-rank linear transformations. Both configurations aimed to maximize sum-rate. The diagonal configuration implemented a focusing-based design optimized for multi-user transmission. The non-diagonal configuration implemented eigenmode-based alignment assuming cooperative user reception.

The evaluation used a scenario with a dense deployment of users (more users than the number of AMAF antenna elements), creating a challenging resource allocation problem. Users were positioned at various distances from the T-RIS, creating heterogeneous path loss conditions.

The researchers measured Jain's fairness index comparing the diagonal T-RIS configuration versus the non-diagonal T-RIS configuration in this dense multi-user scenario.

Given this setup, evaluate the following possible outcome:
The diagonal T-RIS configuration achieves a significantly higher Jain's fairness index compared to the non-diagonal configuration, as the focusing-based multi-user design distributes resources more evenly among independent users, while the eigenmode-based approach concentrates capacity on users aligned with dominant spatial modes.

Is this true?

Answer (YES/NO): NO